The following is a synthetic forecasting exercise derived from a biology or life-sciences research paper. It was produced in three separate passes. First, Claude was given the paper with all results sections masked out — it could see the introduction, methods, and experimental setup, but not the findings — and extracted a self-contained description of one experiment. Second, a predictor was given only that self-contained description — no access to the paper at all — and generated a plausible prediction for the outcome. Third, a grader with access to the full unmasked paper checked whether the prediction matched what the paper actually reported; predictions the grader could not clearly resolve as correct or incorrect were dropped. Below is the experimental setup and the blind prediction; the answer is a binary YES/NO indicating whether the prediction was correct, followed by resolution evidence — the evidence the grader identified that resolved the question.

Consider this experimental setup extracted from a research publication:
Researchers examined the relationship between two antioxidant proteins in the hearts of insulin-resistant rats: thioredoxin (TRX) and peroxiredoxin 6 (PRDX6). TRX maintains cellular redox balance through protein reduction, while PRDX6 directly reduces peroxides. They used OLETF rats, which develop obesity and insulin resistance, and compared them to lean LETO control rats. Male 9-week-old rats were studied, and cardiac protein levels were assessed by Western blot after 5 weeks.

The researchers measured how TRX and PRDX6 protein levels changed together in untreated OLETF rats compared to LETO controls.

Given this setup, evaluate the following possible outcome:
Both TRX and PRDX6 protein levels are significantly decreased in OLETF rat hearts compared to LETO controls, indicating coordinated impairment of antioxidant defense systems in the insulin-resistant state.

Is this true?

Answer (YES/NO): NO